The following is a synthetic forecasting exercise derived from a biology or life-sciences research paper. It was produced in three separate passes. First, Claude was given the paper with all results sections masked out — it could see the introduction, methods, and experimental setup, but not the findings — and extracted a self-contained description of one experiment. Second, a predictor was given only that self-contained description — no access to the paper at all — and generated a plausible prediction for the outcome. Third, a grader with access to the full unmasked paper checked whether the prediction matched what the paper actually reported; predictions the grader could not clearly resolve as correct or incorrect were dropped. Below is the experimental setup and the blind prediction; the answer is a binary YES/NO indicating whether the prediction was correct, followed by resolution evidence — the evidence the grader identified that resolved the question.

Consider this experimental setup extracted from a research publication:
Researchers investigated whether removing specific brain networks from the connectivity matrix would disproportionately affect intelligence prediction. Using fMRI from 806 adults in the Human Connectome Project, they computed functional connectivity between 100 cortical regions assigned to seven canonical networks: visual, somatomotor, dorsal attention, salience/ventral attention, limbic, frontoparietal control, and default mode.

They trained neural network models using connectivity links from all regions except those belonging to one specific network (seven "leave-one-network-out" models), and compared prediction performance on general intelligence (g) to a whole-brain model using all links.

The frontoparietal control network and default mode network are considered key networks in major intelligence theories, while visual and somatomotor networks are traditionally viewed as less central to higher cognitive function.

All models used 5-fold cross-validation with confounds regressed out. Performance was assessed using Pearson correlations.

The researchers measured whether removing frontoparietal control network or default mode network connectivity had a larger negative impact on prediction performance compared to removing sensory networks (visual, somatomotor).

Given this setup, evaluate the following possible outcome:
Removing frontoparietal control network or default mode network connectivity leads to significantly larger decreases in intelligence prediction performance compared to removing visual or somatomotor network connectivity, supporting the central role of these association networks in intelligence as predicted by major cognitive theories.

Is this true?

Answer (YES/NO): NO